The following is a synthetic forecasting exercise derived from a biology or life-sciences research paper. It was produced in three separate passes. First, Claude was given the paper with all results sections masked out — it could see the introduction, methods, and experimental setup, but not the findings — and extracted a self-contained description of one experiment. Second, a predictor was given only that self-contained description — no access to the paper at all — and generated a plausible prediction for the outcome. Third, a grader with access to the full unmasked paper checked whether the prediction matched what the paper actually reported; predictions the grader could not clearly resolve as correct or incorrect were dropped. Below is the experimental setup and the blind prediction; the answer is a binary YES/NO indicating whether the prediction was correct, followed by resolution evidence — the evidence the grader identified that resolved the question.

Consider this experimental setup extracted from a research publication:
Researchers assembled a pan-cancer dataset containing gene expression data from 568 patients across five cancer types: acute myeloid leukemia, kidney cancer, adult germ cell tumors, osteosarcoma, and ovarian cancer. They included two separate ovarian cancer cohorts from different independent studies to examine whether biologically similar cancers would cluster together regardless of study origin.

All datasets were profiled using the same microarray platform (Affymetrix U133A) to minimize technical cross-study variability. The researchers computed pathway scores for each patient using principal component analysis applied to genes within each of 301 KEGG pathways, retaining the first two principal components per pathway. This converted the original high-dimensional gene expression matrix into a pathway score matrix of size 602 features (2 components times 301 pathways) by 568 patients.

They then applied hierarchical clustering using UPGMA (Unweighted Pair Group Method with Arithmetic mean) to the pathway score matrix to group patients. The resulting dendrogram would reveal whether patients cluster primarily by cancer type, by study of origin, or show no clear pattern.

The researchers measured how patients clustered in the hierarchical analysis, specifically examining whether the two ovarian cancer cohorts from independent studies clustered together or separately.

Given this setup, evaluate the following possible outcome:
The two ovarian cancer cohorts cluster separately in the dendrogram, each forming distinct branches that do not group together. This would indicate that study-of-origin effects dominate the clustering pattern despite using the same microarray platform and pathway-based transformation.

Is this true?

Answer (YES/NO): NO